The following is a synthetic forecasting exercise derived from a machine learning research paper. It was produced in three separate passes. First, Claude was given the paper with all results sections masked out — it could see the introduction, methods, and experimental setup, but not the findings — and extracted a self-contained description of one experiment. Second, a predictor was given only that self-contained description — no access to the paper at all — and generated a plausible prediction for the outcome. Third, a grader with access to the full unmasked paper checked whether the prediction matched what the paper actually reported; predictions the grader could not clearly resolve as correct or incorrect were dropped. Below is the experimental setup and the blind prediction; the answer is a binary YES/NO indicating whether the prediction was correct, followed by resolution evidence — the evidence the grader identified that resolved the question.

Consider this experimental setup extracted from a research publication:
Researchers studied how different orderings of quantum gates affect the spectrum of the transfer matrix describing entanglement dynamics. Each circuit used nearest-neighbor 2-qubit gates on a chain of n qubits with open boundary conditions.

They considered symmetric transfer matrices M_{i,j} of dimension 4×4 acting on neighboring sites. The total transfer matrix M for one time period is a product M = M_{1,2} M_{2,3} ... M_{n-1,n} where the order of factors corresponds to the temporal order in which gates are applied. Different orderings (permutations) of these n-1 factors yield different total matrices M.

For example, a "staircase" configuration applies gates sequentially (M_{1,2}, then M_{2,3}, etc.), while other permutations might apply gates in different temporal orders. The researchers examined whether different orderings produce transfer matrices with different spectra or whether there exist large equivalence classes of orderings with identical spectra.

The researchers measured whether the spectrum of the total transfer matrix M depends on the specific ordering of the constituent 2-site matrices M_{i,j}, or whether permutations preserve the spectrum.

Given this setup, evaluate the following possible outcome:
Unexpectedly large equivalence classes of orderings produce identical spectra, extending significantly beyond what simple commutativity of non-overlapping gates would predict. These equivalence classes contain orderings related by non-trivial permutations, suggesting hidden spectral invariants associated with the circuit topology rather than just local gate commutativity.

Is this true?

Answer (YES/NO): YES